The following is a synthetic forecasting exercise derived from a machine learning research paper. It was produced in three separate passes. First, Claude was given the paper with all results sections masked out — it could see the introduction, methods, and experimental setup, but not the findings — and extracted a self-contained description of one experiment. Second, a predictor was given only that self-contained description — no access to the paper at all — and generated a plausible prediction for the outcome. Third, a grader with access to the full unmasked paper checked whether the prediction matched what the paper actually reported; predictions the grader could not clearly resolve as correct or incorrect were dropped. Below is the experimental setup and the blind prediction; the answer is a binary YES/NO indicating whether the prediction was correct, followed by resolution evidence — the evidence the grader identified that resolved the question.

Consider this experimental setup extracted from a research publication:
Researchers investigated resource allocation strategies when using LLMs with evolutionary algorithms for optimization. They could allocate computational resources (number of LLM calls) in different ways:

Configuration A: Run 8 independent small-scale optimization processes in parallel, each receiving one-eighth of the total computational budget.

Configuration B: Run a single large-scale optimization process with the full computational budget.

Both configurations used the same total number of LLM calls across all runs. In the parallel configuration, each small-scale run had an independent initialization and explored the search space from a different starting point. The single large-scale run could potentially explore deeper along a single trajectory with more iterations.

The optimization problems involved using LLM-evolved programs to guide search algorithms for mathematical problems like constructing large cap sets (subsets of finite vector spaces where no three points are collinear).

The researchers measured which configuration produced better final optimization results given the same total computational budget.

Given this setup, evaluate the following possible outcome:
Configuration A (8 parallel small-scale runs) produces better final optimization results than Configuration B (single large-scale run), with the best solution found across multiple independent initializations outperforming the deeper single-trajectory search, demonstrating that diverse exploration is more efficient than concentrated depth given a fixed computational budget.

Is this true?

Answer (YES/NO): YES